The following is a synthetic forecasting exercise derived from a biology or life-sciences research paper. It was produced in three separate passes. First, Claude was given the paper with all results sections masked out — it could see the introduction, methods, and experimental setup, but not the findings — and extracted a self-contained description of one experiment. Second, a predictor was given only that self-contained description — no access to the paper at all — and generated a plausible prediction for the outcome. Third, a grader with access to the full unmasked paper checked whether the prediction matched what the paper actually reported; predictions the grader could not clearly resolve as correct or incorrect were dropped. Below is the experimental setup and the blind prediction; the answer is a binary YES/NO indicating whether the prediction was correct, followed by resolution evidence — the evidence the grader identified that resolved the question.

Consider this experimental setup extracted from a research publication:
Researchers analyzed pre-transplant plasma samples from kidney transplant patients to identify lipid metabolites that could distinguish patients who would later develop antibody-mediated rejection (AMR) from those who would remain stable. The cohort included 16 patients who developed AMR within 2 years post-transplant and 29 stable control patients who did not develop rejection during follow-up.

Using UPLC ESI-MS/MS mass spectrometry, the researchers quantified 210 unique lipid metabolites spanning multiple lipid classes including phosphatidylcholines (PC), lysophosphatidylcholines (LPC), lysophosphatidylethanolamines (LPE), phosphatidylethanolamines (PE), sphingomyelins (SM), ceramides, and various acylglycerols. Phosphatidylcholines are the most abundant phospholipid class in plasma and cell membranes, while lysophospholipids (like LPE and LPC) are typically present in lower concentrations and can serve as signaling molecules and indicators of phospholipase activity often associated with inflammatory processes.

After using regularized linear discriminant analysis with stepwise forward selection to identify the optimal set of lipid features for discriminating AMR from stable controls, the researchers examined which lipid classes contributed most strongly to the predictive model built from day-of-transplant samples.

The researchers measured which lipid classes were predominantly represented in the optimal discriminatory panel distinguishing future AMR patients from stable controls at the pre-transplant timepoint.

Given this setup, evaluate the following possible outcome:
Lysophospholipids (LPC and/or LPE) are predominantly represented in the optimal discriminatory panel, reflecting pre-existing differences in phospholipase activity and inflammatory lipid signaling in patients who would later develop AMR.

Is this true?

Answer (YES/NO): YES